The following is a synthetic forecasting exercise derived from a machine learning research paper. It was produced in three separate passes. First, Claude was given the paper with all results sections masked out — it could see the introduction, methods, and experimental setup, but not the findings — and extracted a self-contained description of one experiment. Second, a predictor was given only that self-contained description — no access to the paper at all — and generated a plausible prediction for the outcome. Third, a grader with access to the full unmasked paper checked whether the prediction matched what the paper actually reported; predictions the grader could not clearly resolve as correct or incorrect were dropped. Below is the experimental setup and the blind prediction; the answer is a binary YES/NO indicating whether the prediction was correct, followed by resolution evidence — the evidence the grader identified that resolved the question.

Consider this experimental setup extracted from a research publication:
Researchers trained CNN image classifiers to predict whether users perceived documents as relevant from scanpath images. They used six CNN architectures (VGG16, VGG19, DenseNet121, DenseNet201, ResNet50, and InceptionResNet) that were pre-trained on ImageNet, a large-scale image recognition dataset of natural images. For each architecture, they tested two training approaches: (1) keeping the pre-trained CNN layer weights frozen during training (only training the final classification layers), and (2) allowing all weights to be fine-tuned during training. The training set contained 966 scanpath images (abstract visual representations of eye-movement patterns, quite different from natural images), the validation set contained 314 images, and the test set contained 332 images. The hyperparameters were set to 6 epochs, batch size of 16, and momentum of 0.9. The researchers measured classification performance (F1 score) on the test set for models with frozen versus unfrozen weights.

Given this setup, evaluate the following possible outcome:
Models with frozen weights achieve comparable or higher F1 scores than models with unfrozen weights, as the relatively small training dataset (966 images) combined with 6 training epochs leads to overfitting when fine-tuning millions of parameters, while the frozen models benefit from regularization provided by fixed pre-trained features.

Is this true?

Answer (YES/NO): NO